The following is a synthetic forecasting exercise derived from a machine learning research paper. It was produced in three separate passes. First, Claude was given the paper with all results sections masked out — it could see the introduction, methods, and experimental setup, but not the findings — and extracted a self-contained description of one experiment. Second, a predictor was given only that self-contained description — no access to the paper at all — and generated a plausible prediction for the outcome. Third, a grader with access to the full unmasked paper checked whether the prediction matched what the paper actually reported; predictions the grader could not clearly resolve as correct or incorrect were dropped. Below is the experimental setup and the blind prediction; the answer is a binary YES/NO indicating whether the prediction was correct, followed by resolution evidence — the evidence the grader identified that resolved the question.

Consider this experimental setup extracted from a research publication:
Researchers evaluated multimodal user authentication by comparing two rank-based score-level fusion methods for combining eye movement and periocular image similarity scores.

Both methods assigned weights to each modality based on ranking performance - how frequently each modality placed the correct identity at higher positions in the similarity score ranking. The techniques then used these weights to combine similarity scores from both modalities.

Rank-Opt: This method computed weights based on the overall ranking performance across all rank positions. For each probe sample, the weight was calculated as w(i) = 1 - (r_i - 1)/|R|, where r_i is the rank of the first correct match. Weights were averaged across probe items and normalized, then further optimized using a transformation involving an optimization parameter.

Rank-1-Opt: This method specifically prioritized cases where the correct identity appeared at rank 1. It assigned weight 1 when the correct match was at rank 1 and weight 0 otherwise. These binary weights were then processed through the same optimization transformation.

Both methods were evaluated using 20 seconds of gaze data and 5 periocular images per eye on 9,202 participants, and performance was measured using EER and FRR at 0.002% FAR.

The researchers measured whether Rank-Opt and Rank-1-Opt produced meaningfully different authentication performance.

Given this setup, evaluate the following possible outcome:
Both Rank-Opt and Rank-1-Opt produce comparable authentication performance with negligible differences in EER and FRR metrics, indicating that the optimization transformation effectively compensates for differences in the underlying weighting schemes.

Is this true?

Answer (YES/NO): YES